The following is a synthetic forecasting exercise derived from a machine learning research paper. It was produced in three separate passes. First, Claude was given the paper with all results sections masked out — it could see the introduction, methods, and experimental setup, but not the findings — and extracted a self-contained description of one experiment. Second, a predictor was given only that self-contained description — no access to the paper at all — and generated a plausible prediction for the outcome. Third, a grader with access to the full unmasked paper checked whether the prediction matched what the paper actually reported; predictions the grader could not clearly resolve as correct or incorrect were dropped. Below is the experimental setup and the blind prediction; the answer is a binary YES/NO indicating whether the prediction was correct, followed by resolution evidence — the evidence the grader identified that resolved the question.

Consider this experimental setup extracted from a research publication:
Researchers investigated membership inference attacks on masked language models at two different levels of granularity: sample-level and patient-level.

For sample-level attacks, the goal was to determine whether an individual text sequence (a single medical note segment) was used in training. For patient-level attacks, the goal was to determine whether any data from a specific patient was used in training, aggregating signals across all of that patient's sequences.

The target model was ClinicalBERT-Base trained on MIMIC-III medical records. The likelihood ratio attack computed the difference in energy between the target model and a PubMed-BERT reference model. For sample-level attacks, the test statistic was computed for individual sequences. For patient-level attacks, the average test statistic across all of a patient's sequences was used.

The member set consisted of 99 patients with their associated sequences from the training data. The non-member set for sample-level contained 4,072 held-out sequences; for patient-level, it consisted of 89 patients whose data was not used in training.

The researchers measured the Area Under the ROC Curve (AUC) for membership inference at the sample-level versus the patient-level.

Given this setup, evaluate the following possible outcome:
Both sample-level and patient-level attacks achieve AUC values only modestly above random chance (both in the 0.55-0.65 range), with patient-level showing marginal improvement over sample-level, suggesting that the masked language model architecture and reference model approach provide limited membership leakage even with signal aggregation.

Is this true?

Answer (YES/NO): NO